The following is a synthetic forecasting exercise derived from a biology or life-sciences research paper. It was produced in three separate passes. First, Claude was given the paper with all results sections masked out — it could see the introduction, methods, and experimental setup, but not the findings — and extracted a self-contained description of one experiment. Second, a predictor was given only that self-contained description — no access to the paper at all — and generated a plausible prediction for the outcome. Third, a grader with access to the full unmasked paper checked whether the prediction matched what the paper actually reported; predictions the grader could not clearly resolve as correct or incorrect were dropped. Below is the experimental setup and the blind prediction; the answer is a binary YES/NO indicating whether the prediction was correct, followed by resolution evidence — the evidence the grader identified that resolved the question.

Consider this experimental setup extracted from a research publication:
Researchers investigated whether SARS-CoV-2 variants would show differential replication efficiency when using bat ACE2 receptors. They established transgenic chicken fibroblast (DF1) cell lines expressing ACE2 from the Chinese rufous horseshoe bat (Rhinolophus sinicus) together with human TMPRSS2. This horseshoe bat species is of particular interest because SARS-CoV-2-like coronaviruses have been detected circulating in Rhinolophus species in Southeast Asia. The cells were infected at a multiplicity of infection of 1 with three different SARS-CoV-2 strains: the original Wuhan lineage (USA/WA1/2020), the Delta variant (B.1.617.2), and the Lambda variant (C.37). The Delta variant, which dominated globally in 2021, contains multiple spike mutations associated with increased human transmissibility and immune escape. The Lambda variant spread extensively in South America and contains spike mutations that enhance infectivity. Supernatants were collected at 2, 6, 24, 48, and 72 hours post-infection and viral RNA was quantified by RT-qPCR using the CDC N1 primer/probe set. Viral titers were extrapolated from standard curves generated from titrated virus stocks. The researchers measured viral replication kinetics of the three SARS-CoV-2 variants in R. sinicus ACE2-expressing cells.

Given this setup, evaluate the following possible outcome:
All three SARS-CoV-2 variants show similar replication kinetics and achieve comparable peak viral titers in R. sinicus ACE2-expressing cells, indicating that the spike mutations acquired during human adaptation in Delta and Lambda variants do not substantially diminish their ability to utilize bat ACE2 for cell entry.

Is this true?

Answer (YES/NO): NO